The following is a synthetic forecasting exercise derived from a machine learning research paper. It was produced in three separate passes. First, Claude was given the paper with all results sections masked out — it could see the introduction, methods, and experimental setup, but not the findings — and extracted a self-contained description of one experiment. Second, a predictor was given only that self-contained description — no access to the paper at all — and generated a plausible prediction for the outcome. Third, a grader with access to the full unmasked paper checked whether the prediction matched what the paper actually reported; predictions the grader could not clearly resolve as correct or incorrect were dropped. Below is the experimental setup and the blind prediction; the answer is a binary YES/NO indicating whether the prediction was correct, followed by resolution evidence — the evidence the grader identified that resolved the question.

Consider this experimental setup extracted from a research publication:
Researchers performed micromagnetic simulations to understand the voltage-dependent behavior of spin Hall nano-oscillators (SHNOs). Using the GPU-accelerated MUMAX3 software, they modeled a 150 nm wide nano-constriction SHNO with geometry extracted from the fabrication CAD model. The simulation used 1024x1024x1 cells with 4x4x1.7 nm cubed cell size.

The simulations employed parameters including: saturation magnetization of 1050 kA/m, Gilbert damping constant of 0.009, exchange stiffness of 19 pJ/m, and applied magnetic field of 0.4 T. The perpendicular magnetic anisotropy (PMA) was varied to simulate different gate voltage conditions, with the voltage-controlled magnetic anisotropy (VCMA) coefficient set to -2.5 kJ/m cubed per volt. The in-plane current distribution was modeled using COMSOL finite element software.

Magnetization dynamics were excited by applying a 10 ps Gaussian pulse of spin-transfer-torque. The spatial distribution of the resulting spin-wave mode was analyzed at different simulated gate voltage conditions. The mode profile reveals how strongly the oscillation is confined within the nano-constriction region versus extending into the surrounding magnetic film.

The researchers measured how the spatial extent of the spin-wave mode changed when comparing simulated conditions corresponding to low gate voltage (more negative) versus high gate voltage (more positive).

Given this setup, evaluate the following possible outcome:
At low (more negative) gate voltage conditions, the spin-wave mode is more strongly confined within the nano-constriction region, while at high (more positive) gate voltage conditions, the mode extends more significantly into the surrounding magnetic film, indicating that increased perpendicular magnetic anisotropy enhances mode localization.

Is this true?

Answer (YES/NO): NO